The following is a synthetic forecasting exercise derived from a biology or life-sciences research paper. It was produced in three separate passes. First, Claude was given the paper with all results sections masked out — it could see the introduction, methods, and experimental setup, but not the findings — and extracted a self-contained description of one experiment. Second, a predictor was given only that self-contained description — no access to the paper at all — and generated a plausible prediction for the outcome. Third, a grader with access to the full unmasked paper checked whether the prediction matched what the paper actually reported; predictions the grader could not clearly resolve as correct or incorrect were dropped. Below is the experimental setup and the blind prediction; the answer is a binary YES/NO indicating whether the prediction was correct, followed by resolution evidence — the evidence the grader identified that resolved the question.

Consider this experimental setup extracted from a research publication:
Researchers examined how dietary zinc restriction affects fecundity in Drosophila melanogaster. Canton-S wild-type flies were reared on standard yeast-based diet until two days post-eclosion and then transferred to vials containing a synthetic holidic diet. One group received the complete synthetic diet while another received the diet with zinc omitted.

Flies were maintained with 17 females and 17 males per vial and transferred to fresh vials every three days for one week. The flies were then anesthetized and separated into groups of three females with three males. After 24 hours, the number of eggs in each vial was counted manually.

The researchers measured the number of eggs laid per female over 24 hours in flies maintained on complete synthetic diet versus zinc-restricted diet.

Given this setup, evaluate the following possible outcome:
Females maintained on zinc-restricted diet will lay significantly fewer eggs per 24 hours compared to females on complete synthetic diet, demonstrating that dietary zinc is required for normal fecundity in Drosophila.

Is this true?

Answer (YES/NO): YES